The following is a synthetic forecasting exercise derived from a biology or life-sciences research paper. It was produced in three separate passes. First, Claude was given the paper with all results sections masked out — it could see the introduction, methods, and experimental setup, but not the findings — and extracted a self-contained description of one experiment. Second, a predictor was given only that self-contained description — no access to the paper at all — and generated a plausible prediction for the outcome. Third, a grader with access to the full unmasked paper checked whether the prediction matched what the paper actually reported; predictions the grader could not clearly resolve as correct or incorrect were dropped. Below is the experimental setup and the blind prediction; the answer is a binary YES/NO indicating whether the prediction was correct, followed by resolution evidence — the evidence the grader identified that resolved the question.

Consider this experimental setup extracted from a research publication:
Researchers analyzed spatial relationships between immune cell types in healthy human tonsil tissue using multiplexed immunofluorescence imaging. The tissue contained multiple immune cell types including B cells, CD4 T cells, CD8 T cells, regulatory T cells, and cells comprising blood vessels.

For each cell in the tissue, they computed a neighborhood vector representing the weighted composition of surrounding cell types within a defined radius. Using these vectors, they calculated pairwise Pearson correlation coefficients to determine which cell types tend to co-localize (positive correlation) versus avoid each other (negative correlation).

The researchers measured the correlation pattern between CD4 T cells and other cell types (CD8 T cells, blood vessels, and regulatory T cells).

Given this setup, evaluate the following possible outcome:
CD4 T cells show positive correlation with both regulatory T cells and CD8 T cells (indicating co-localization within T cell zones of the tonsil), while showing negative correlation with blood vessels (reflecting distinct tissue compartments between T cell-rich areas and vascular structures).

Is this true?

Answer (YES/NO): NO